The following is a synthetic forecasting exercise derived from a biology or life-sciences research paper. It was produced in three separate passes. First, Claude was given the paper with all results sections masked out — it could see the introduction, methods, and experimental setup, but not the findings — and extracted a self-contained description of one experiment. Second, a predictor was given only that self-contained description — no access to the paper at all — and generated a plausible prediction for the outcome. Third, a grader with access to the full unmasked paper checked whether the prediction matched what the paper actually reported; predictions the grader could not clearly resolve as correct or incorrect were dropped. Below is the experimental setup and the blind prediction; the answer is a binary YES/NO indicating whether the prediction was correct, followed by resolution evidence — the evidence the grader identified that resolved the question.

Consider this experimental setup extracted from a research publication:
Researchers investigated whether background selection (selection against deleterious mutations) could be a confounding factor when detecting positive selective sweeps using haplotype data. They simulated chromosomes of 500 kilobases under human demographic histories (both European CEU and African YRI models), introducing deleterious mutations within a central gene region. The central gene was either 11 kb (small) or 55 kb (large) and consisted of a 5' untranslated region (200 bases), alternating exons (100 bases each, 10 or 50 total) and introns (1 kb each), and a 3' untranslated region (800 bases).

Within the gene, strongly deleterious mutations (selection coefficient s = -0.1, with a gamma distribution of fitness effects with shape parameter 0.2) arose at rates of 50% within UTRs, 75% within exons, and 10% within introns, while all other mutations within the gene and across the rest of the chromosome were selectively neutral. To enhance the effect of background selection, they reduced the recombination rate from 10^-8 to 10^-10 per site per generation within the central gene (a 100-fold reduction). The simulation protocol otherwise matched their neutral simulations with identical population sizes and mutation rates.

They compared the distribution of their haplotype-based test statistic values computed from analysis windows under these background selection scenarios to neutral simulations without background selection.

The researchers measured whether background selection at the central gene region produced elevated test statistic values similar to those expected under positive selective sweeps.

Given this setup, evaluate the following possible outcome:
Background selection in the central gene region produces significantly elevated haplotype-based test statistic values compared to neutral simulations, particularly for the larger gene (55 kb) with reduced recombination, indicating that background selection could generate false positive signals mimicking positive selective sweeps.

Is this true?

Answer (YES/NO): NO